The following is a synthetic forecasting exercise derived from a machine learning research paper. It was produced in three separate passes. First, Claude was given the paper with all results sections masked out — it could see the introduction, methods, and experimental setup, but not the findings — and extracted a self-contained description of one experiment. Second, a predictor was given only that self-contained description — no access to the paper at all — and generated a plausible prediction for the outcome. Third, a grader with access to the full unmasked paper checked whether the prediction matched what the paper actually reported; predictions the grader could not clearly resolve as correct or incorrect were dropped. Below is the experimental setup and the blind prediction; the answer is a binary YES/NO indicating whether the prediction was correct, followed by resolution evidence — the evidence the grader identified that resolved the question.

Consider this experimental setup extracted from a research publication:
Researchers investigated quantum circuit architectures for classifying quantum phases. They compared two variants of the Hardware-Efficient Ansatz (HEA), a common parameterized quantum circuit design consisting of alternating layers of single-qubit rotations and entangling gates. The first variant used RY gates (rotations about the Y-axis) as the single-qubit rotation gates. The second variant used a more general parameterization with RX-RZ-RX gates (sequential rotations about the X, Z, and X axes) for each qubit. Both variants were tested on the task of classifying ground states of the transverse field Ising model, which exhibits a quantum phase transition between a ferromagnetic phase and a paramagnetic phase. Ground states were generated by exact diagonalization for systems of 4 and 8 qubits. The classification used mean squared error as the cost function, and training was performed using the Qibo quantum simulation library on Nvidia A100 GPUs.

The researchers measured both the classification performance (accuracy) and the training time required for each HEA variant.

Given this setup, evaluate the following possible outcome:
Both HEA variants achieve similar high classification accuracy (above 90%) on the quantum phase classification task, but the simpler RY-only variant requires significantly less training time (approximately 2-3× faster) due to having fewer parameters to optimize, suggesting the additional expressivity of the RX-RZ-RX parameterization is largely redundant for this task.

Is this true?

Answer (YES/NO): NO